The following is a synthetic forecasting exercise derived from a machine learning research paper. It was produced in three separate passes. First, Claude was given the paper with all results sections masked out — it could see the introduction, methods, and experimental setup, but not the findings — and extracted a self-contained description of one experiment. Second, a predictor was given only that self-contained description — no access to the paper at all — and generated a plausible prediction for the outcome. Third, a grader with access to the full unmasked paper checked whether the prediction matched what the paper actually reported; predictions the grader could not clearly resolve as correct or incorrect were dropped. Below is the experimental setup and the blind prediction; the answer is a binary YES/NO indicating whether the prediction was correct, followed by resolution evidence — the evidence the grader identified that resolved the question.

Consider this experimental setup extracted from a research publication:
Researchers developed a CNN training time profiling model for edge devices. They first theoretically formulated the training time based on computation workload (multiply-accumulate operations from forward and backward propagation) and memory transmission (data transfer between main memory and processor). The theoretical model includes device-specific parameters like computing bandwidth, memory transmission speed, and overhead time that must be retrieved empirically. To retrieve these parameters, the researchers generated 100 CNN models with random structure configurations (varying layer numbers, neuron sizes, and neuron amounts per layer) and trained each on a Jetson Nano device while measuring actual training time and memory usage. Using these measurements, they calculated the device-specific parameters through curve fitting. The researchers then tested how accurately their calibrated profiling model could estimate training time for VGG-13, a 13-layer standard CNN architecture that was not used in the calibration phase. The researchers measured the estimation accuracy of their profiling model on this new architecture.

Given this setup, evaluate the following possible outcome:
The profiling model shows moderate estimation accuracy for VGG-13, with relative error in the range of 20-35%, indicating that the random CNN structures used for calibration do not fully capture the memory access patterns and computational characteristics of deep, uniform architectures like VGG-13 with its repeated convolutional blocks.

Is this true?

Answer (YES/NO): NO